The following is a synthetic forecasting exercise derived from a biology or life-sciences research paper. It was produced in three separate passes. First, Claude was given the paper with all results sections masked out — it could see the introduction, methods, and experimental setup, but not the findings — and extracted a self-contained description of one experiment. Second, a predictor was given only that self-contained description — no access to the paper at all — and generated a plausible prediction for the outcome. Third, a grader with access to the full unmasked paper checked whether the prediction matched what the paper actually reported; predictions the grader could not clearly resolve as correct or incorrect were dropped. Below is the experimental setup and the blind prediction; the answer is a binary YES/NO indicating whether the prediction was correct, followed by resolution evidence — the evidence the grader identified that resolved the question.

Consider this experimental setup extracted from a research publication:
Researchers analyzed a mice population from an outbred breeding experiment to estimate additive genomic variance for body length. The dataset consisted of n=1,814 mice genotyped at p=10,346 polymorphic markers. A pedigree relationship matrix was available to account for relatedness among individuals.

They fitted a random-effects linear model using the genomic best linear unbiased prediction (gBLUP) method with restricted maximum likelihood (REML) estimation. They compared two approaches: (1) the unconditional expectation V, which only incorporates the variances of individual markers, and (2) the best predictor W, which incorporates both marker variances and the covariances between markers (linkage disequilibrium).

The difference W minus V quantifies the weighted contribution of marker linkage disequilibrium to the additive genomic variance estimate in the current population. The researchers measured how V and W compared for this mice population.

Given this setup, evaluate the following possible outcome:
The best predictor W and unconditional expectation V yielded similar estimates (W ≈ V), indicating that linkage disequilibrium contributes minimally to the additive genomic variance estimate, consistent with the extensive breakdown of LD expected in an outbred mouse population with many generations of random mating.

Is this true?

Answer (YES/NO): NO